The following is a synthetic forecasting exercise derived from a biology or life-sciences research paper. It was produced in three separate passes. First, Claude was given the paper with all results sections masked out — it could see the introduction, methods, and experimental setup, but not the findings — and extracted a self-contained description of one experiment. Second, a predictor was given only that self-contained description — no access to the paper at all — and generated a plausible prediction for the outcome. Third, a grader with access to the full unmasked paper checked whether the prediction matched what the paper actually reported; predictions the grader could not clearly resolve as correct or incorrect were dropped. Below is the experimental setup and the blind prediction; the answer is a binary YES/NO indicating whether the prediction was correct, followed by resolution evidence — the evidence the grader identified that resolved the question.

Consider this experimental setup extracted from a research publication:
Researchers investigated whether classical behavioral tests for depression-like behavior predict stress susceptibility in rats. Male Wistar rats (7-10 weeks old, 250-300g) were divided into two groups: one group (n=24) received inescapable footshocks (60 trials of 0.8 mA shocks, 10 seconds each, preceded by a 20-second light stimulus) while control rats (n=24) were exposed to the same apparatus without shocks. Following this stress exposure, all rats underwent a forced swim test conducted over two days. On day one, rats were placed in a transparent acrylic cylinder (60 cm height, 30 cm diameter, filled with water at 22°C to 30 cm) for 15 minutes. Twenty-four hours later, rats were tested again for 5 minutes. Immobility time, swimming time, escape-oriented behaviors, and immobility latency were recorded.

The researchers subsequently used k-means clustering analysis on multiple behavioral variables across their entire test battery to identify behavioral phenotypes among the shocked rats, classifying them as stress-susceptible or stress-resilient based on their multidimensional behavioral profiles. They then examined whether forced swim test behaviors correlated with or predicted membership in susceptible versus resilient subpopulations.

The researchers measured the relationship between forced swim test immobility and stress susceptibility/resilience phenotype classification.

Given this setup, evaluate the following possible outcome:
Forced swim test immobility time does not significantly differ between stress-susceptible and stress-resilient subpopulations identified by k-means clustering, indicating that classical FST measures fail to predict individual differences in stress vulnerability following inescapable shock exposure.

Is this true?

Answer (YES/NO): YES